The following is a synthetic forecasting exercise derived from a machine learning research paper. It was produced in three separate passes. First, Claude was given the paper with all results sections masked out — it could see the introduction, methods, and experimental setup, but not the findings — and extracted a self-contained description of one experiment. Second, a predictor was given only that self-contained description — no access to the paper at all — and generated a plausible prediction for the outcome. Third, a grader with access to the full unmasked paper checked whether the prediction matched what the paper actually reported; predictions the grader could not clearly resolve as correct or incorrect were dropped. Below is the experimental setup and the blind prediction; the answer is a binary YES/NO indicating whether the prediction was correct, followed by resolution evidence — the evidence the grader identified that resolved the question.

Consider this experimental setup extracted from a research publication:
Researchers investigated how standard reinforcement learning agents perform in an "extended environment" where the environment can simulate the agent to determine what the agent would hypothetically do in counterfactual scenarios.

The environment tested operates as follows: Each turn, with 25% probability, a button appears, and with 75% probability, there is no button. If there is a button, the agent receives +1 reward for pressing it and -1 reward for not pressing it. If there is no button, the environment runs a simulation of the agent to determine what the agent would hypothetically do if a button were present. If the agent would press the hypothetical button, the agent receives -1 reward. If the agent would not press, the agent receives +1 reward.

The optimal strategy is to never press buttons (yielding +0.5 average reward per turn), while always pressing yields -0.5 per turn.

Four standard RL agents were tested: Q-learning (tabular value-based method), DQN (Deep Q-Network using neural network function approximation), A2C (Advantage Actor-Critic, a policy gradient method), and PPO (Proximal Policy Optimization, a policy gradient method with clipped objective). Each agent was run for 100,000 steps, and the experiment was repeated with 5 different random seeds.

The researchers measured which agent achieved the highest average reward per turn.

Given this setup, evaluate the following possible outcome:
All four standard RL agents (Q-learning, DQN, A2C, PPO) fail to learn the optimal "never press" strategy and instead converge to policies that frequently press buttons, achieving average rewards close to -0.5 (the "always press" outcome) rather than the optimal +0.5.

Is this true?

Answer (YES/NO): NO